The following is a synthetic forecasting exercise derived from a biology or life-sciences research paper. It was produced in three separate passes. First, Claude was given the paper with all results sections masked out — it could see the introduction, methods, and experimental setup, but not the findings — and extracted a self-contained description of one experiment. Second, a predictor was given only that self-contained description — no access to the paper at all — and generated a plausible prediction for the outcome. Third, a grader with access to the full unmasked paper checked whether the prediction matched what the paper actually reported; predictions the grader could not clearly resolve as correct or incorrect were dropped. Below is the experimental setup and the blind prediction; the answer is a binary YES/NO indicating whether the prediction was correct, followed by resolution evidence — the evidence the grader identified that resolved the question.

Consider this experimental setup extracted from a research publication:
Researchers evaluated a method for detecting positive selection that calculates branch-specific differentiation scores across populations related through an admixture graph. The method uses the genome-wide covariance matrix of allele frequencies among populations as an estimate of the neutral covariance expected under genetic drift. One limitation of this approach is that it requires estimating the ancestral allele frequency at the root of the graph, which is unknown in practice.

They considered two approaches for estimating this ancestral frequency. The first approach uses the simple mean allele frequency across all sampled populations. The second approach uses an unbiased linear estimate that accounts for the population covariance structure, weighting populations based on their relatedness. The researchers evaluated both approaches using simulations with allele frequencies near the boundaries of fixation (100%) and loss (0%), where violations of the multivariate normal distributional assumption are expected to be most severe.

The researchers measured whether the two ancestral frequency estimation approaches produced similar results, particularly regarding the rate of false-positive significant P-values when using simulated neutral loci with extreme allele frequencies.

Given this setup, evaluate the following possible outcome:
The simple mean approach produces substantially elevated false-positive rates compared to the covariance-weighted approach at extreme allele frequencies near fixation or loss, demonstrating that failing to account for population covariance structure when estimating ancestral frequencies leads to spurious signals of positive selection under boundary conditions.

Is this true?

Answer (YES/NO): NO